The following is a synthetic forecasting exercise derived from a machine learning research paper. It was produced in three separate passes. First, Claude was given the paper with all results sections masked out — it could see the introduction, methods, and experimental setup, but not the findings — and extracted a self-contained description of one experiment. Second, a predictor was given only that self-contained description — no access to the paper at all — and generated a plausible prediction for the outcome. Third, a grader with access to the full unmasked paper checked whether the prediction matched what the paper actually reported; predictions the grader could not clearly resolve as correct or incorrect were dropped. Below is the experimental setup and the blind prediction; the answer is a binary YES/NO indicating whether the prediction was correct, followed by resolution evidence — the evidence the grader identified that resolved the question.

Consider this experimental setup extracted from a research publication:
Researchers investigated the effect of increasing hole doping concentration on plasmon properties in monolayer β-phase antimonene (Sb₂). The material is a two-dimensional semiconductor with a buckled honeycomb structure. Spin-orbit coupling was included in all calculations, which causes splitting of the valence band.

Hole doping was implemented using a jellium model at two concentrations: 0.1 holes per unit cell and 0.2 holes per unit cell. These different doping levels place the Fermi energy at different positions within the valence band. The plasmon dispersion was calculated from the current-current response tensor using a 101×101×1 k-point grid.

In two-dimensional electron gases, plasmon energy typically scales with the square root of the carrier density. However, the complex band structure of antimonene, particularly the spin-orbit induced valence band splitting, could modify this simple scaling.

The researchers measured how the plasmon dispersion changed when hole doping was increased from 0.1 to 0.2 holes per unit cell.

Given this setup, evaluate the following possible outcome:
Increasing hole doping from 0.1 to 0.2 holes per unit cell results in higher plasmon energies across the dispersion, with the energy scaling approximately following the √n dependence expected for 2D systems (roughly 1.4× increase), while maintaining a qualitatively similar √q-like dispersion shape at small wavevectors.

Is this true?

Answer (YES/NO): NO